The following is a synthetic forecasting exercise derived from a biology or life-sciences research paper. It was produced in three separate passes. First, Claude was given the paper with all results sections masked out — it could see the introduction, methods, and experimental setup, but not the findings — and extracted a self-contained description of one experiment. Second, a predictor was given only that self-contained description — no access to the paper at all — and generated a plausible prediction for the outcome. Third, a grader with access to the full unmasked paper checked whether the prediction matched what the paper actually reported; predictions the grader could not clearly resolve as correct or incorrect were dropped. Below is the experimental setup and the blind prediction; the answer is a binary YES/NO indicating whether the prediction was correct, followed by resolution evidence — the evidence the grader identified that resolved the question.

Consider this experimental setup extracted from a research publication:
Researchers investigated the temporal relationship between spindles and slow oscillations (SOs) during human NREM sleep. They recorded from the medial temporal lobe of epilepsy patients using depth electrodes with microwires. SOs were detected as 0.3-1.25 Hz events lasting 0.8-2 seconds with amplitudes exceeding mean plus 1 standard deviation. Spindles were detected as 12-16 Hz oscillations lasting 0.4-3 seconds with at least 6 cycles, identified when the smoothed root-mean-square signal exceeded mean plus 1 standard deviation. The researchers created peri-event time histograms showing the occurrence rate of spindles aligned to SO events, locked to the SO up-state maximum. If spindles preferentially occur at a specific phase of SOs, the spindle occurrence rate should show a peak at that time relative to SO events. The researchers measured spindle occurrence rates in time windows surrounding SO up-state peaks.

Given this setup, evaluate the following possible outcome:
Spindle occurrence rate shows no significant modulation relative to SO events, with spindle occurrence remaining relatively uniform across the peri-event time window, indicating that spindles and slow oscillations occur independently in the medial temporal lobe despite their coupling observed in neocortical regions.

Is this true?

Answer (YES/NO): NO